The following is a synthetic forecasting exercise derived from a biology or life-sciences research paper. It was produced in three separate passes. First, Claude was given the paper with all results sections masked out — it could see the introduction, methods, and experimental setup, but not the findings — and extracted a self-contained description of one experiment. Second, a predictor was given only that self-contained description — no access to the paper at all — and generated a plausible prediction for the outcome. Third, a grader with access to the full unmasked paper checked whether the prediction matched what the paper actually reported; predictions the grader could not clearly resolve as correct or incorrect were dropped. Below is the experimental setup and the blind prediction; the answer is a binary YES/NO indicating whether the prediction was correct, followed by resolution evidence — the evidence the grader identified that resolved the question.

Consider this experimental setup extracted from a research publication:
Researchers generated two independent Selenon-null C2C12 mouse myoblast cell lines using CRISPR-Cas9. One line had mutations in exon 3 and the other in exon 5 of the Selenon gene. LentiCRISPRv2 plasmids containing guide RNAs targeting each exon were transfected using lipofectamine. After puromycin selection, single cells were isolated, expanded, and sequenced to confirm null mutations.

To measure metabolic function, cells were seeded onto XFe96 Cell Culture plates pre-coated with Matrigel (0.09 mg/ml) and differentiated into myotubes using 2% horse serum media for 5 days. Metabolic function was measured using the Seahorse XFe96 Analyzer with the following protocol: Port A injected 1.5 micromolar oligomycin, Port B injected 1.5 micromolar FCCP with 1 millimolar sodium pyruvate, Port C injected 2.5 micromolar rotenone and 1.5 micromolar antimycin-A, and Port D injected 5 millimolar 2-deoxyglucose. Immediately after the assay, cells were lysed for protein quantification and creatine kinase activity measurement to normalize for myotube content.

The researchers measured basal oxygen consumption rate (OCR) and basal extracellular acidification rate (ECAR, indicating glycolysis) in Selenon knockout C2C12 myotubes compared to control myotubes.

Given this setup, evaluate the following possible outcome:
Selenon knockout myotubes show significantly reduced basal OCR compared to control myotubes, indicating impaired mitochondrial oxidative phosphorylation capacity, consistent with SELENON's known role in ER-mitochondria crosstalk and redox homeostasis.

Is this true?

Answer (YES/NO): YES